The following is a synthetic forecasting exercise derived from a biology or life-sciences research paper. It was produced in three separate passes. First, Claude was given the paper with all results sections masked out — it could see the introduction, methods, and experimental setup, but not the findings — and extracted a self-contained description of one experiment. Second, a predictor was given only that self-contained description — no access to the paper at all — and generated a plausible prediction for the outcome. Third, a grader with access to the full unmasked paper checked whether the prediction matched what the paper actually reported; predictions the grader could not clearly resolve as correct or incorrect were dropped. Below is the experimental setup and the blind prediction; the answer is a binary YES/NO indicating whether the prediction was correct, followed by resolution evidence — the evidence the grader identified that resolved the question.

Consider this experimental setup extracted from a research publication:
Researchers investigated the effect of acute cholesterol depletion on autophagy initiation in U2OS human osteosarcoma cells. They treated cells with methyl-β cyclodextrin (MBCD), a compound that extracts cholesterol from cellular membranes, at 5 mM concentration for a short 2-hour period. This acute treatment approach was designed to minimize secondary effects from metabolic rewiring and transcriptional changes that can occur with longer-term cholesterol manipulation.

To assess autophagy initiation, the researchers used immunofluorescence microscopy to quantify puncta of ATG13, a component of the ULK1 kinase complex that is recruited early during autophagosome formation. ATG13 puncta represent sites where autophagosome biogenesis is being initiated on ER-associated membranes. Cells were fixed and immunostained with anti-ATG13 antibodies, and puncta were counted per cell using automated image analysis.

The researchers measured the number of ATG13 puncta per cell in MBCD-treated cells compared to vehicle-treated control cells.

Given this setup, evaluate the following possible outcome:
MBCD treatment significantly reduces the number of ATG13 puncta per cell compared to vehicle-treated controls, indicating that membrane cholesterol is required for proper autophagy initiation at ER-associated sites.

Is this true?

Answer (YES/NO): NO